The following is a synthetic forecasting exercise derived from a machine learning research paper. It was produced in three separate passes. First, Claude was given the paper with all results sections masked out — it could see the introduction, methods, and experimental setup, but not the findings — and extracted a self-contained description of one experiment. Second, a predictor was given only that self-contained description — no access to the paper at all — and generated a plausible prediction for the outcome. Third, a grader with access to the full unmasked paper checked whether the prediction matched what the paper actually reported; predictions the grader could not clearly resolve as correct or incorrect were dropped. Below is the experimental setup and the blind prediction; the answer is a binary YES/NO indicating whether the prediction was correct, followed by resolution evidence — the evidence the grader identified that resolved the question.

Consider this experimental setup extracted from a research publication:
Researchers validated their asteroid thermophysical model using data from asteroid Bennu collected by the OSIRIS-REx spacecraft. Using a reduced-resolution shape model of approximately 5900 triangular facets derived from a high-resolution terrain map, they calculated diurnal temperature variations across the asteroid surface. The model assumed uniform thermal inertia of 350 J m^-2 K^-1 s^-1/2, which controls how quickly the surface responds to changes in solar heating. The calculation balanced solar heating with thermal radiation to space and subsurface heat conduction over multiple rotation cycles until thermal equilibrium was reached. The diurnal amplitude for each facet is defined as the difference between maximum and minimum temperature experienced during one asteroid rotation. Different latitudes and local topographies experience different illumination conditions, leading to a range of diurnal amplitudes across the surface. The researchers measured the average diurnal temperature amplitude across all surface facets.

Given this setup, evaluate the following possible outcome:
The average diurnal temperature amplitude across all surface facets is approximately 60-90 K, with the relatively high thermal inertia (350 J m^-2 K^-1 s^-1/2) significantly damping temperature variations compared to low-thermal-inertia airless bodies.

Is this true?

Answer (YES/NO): NO